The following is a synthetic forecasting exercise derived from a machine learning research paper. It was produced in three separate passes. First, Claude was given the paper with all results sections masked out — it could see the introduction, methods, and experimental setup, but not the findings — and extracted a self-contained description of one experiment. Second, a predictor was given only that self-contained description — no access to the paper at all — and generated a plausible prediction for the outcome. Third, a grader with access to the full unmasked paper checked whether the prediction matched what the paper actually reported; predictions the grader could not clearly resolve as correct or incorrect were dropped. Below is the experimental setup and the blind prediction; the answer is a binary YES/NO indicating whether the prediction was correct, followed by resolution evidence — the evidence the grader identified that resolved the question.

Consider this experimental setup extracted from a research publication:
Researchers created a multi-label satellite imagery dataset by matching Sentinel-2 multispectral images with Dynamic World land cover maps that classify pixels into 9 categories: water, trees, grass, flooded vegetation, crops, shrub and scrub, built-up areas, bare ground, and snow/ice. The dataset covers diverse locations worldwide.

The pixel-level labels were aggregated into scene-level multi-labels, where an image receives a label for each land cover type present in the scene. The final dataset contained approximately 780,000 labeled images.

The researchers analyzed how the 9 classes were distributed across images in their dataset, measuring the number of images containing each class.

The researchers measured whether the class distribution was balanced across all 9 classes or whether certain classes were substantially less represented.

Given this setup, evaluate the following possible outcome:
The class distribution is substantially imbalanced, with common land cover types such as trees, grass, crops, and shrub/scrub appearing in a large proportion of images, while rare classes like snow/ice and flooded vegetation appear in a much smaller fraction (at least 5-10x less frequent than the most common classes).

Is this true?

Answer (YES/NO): NO